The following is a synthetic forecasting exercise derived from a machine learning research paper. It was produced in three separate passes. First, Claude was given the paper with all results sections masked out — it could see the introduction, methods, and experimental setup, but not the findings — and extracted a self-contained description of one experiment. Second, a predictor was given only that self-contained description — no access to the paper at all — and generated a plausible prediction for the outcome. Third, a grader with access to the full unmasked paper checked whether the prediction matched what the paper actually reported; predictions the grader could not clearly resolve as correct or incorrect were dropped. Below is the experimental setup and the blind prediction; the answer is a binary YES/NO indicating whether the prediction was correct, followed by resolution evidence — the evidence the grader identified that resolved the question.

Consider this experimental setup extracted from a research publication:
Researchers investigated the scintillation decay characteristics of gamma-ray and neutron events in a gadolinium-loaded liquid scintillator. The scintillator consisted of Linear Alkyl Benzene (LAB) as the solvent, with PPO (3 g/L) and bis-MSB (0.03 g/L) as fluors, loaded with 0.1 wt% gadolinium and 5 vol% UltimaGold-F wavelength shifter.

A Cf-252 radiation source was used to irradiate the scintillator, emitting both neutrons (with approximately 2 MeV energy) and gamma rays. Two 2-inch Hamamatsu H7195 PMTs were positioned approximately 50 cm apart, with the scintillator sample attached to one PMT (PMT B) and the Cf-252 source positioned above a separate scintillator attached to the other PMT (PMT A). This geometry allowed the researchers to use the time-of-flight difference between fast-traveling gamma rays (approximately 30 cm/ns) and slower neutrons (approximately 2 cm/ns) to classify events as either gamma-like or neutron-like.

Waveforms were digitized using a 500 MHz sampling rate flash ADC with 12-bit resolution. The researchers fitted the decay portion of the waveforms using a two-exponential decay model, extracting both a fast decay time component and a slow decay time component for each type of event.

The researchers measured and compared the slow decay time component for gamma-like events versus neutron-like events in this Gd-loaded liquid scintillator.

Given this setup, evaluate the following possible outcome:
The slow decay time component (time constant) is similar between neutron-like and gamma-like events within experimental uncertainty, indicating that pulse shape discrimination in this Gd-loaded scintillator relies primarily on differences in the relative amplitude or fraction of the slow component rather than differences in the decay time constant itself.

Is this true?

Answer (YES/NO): NO